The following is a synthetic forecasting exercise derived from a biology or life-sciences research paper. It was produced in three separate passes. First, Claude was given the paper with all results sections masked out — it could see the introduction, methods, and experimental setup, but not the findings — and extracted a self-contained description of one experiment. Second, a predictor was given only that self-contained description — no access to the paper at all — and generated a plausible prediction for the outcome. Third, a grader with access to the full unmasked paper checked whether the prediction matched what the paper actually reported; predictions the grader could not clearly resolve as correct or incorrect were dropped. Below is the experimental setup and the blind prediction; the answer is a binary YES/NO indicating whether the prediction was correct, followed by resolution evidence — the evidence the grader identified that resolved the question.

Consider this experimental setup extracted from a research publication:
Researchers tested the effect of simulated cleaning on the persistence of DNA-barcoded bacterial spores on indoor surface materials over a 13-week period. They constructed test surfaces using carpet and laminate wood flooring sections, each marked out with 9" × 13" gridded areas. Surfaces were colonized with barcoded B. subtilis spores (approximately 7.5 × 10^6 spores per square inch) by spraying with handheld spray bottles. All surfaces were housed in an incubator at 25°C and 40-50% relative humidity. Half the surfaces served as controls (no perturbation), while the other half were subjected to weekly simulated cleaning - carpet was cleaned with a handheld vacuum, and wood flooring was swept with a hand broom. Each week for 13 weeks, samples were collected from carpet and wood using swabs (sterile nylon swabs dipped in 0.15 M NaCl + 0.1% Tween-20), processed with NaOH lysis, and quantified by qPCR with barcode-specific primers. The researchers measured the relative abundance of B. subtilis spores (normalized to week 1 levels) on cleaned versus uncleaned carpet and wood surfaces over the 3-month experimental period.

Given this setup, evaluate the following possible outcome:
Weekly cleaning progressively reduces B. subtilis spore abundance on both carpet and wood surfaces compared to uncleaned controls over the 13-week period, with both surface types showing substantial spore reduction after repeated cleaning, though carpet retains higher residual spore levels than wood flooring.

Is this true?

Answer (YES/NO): NO